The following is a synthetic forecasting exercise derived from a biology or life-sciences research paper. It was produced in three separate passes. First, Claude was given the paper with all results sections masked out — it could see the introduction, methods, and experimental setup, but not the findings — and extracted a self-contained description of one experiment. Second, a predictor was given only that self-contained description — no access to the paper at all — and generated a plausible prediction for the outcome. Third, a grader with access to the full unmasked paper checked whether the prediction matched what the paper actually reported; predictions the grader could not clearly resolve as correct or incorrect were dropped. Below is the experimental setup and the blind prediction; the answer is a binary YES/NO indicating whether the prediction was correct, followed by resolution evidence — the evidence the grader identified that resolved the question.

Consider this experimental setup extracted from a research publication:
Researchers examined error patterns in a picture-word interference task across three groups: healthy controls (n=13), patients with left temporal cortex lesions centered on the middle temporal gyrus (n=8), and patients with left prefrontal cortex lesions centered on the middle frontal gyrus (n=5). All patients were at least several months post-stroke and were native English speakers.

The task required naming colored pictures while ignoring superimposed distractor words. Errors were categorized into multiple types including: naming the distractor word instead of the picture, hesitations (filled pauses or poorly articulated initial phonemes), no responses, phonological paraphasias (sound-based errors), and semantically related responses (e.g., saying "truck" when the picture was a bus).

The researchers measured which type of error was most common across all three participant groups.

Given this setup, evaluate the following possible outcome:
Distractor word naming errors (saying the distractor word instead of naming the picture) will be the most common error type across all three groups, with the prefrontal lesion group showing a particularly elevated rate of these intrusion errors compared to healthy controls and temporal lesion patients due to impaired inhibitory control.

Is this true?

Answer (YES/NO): NO